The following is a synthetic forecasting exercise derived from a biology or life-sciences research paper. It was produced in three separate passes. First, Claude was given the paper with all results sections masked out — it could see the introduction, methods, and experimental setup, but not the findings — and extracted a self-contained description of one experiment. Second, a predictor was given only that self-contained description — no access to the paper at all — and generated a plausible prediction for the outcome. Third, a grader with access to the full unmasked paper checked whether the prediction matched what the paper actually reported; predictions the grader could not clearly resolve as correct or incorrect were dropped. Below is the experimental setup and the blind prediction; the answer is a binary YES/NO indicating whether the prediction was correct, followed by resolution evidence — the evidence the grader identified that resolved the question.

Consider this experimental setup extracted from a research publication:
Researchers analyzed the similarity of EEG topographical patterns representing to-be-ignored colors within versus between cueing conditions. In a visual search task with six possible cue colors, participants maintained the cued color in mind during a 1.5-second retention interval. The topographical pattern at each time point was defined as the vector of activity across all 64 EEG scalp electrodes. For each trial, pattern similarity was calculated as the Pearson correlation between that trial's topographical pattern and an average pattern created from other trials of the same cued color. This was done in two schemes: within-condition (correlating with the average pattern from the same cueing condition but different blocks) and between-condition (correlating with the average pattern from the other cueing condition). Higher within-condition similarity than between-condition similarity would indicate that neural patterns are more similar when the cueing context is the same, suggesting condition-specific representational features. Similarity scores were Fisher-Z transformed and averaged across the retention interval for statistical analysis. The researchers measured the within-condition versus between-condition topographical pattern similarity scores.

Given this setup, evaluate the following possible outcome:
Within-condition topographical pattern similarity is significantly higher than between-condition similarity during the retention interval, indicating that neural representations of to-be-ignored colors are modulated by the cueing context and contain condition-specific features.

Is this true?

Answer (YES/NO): YES